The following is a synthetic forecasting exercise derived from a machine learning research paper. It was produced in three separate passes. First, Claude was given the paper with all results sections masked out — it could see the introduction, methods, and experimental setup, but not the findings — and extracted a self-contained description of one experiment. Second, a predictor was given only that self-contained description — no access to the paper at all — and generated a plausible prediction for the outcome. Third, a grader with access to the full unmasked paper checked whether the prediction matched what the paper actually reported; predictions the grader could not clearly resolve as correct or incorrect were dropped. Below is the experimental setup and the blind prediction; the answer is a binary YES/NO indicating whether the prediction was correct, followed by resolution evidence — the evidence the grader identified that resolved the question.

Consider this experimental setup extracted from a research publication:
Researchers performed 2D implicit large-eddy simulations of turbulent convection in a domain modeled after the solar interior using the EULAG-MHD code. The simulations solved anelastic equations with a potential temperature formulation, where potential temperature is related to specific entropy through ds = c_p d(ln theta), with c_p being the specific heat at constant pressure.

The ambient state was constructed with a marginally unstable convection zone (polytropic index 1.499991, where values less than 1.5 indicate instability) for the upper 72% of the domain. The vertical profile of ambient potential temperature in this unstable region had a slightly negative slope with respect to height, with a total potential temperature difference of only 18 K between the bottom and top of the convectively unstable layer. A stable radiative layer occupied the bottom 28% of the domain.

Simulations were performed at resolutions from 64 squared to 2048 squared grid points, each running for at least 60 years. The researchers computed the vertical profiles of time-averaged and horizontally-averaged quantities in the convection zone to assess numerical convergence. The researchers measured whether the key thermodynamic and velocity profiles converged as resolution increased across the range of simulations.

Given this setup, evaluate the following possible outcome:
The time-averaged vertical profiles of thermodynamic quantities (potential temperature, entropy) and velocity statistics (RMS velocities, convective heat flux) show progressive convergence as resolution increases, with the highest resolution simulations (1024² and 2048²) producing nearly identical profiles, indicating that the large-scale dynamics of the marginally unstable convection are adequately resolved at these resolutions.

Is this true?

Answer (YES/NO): YES